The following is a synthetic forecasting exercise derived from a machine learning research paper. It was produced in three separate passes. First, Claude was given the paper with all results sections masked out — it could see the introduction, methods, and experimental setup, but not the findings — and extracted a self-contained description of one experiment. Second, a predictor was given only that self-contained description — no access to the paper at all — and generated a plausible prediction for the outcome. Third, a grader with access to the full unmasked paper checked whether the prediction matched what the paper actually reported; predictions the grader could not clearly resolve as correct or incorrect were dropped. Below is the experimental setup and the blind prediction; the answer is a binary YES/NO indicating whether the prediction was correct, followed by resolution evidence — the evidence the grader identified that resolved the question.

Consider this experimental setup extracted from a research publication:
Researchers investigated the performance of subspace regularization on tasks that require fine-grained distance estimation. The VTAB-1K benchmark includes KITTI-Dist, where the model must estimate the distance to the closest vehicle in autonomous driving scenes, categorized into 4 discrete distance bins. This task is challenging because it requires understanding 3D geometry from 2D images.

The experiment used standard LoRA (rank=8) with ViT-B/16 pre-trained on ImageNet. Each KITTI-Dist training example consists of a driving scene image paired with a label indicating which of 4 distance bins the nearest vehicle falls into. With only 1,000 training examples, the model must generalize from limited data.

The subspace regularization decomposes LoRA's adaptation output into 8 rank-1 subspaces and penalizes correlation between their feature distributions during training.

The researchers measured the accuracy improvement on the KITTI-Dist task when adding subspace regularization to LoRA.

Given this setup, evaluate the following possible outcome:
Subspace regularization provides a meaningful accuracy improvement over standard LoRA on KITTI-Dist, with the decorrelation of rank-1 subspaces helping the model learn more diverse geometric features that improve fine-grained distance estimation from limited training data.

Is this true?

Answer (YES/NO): YES